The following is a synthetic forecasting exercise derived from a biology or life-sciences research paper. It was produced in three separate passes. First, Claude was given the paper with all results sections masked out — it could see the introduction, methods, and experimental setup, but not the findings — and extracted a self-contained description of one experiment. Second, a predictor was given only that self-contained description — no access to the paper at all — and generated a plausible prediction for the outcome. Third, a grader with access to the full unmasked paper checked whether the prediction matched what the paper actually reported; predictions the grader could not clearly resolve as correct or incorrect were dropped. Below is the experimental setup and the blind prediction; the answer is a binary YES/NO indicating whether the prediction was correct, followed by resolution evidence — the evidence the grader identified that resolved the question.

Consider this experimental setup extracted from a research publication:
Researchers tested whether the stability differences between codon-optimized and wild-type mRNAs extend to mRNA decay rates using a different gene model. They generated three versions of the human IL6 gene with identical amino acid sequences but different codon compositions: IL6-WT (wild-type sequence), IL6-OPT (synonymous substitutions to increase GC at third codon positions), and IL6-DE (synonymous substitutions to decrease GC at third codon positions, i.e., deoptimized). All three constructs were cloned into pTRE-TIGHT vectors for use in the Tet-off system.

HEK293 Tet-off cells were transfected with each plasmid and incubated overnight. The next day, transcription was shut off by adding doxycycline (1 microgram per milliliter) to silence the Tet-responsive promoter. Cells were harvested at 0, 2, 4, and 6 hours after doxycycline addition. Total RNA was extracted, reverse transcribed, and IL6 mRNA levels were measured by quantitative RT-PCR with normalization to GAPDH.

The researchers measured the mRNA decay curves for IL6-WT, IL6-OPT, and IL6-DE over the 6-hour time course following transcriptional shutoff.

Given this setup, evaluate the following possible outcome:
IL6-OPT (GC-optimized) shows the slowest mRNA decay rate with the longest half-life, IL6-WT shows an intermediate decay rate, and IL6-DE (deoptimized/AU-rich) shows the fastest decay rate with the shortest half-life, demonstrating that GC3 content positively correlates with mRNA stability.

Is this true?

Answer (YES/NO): YES